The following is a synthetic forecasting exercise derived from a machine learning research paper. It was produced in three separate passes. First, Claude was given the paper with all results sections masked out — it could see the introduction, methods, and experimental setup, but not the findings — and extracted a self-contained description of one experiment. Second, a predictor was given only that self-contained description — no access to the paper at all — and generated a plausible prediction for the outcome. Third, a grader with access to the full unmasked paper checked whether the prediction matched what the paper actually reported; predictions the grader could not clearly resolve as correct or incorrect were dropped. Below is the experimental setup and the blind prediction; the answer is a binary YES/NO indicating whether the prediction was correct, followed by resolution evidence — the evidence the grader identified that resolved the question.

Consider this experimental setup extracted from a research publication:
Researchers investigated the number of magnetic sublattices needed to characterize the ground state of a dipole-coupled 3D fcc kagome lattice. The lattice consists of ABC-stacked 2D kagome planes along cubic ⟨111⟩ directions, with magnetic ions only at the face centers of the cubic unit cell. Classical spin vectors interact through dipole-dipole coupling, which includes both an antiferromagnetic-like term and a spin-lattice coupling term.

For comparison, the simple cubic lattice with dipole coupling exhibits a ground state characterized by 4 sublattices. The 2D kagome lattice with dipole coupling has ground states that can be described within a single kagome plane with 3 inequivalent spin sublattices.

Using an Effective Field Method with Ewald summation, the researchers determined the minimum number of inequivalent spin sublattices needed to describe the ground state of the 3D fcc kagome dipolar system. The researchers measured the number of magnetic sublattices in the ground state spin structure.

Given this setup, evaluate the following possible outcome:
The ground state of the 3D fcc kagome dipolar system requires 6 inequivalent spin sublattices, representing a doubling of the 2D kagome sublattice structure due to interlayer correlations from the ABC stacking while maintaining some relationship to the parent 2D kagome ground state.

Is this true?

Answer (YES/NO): YES